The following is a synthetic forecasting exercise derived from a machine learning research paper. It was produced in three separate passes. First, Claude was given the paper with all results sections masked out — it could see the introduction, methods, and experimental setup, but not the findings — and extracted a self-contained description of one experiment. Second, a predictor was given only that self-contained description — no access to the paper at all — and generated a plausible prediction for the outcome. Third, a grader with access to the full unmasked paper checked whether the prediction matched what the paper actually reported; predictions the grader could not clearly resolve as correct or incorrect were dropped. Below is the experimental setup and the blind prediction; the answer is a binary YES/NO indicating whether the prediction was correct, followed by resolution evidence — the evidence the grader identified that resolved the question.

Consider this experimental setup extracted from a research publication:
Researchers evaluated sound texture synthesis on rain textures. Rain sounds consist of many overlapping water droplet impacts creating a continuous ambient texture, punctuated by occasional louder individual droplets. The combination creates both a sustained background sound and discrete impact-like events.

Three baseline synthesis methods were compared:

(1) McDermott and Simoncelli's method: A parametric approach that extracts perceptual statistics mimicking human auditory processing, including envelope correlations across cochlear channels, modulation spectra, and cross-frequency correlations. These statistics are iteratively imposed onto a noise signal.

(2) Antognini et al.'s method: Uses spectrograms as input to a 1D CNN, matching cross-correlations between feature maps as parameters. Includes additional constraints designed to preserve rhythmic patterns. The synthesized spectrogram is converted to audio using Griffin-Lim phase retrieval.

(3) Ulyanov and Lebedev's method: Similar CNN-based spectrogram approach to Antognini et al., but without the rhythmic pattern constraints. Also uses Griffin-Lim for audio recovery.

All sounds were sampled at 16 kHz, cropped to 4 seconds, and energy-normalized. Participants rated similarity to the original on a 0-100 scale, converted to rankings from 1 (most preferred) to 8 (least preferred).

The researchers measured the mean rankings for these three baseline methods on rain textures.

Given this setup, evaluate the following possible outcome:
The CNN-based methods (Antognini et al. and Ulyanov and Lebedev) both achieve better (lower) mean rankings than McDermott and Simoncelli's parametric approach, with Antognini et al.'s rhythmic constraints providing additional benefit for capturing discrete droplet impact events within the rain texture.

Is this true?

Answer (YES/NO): NO